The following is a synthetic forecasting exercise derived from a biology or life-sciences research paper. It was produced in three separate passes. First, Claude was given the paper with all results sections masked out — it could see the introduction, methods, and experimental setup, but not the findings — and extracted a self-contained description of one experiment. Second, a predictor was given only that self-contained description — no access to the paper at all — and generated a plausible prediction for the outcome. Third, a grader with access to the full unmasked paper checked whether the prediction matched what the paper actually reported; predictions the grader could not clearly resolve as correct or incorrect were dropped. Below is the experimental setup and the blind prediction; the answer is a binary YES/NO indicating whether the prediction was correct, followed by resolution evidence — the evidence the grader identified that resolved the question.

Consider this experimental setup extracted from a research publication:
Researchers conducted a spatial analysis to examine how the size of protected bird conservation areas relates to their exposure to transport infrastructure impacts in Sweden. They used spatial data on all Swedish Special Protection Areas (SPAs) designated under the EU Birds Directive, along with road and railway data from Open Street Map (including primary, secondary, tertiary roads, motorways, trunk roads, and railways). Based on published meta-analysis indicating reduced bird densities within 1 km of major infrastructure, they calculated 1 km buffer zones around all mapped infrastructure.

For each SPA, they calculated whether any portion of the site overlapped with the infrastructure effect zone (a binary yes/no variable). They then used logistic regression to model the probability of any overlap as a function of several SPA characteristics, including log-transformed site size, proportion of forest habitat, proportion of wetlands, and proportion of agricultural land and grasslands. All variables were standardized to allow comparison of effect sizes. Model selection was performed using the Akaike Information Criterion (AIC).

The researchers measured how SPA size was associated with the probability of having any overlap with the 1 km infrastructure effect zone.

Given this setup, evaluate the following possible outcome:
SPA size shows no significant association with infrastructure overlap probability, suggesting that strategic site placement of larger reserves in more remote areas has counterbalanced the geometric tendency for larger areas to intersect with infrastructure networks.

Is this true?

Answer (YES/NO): NO